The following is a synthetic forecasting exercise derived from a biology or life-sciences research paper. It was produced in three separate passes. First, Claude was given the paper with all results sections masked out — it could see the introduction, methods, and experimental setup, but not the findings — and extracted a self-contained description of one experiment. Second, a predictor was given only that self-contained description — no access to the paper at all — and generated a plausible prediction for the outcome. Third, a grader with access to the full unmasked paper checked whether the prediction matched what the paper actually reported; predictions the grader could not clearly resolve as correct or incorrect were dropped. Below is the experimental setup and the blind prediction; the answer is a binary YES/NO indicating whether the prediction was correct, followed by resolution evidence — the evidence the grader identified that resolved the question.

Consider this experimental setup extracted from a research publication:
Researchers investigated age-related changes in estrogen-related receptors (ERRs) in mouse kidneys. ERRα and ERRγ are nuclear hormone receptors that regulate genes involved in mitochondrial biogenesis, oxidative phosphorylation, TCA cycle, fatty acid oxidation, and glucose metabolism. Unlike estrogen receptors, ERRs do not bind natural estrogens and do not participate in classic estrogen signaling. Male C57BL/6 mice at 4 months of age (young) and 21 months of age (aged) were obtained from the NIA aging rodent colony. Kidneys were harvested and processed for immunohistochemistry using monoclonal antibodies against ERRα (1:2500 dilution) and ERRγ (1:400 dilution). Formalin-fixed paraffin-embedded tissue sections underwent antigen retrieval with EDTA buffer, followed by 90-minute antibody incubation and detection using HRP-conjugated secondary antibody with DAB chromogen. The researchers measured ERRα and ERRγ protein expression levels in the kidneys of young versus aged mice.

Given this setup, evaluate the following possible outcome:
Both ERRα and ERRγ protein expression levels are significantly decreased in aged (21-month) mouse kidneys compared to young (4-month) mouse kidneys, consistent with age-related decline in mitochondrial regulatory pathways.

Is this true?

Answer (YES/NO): YES